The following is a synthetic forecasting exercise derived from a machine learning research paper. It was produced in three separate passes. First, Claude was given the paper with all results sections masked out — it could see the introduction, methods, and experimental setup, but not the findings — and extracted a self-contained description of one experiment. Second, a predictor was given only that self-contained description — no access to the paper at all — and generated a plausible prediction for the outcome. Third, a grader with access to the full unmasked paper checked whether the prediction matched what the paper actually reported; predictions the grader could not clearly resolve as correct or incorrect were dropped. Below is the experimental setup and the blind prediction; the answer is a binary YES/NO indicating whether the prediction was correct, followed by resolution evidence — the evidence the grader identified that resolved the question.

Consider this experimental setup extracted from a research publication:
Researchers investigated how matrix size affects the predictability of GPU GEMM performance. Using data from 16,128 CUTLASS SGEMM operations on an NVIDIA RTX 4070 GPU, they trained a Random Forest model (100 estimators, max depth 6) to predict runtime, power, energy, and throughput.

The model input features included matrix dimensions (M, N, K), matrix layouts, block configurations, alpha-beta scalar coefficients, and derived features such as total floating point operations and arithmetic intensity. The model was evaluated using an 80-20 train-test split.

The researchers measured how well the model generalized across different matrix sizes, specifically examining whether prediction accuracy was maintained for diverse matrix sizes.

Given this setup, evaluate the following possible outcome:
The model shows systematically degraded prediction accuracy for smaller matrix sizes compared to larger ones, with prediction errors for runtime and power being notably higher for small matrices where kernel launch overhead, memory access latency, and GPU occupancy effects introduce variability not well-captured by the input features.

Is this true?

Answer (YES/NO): NO